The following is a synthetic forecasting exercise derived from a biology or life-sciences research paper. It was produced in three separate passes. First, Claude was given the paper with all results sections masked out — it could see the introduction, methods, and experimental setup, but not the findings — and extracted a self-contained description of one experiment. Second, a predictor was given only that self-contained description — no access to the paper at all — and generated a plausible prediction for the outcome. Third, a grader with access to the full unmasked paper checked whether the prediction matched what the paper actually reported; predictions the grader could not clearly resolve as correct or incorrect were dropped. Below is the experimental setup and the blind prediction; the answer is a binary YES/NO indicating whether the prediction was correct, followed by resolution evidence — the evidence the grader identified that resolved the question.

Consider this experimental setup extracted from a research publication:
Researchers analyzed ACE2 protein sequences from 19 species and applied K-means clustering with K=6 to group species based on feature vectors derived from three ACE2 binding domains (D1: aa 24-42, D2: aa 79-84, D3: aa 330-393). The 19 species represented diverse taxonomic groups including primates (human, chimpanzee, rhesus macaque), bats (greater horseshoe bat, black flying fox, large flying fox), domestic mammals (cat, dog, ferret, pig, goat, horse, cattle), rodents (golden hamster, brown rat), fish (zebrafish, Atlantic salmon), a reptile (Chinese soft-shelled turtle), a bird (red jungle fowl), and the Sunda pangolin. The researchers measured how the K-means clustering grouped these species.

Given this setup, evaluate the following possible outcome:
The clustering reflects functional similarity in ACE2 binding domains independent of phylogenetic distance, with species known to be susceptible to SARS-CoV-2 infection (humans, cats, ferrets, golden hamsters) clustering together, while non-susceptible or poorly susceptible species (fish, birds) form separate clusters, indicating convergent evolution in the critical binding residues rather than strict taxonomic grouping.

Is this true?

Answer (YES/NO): NO